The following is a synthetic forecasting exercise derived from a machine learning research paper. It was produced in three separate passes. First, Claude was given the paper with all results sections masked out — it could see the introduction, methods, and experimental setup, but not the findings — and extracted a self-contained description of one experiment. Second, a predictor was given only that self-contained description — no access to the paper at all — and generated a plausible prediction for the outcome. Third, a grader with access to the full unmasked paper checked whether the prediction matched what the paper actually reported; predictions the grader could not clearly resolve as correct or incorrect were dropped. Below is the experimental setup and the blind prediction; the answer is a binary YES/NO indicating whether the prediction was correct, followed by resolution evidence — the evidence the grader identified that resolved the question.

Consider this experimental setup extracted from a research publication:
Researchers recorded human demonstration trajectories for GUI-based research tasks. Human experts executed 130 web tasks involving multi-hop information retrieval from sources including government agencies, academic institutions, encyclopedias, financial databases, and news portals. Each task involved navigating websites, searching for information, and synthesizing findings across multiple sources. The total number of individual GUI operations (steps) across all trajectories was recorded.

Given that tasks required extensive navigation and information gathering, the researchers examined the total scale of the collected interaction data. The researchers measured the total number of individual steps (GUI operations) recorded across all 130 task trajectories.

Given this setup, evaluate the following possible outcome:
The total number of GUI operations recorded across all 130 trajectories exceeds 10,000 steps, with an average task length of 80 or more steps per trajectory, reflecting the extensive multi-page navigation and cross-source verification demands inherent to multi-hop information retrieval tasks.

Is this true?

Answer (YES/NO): YES